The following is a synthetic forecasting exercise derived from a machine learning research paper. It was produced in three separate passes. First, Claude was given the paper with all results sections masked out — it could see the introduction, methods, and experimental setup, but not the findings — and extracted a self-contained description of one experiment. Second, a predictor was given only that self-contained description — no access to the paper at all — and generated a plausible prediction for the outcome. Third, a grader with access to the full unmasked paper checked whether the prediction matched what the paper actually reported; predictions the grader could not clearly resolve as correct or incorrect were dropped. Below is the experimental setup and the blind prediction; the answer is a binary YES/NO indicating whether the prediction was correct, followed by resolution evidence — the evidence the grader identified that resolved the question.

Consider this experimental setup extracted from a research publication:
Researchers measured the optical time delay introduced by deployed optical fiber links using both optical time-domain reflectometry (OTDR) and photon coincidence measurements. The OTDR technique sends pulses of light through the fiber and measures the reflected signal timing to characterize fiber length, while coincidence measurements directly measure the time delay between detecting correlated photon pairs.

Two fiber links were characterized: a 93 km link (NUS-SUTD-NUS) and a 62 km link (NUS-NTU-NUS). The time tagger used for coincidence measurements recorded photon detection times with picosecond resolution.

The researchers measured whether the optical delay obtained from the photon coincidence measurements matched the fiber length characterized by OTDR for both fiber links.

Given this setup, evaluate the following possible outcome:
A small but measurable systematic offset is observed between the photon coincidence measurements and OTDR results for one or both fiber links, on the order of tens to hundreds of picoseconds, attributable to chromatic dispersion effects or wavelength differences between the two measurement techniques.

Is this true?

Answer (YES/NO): NO